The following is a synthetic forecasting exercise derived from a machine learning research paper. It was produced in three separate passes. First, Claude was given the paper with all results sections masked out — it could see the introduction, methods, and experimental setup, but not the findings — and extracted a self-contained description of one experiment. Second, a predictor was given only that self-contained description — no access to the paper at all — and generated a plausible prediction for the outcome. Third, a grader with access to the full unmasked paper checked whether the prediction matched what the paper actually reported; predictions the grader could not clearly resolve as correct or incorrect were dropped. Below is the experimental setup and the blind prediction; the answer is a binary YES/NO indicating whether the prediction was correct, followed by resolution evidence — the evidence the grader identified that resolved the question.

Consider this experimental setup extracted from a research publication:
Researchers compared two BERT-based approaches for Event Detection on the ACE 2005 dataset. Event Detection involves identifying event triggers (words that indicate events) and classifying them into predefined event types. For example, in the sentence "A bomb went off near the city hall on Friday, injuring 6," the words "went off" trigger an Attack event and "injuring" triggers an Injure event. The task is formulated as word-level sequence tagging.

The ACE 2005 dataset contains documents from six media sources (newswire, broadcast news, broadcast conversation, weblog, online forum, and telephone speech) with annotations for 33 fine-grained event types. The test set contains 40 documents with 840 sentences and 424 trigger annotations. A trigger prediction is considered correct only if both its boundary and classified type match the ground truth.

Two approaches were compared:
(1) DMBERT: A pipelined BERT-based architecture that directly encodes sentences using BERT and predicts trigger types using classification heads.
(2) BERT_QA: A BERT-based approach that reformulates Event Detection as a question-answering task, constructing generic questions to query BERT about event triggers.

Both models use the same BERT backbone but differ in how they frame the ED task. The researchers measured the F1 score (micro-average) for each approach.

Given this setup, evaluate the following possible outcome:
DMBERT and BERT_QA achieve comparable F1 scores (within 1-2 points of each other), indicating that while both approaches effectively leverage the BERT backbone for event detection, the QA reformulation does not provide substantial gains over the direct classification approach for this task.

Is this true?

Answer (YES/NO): NO